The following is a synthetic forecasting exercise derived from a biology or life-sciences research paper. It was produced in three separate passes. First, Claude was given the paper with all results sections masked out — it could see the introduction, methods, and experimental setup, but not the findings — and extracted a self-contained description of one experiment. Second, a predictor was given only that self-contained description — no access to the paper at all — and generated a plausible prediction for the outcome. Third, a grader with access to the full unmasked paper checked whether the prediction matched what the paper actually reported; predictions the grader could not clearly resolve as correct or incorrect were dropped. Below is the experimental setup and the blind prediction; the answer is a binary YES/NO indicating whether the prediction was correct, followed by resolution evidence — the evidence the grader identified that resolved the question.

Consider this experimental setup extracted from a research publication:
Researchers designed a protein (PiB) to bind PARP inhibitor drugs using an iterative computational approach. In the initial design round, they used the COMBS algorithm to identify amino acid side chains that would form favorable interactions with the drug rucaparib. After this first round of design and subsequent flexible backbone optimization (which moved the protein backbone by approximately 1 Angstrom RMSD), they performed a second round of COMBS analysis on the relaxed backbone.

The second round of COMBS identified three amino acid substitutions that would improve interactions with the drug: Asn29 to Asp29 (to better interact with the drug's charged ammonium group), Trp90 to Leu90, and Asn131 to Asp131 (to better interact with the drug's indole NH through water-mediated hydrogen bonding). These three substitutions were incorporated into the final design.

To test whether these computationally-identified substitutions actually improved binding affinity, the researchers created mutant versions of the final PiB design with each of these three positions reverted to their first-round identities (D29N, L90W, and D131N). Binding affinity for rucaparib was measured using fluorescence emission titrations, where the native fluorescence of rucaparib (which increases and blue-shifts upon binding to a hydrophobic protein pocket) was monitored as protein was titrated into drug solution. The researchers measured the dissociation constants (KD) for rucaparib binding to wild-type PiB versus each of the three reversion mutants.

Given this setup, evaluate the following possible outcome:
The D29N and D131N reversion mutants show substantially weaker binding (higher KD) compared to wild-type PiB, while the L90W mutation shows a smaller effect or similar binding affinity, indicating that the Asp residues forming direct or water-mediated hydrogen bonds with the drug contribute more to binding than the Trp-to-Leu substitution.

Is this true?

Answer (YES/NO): NO